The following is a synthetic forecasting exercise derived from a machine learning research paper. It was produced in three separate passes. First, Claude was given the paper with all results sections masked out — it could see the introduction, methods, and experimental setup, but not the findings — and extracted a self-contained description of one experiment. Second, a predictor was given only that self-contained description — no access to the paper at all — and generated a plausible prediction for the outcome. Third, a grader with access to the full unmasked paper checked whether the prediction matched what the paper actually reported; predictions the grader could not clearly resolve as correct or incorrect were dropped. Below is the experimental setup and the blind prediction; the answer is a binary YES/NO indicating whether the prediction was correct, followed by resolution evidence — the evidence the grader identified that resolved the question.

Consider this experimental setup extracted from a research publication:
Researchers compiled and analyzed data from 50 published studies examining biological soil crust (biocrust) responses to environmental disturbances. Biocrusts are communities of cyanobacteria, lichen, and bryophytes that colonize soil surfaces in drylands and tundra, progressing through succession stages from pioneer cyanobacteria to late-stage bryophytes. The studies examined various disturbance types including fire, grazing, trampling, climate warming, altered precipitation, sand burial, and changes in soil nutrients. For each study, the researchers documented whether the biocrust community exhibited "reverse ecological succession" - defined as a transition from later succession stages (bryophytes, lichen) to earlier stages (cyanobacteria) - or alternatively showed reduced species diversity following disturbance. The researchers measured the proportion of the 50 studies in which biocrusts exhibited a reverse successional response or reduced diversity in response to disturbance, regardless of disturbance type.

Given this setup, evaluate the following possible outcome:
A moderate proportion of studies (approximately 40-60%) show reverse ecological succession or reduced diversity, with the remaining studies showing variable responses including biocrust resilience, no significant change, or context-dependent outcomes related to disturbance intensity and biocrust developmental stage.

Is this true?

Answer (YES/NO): NO